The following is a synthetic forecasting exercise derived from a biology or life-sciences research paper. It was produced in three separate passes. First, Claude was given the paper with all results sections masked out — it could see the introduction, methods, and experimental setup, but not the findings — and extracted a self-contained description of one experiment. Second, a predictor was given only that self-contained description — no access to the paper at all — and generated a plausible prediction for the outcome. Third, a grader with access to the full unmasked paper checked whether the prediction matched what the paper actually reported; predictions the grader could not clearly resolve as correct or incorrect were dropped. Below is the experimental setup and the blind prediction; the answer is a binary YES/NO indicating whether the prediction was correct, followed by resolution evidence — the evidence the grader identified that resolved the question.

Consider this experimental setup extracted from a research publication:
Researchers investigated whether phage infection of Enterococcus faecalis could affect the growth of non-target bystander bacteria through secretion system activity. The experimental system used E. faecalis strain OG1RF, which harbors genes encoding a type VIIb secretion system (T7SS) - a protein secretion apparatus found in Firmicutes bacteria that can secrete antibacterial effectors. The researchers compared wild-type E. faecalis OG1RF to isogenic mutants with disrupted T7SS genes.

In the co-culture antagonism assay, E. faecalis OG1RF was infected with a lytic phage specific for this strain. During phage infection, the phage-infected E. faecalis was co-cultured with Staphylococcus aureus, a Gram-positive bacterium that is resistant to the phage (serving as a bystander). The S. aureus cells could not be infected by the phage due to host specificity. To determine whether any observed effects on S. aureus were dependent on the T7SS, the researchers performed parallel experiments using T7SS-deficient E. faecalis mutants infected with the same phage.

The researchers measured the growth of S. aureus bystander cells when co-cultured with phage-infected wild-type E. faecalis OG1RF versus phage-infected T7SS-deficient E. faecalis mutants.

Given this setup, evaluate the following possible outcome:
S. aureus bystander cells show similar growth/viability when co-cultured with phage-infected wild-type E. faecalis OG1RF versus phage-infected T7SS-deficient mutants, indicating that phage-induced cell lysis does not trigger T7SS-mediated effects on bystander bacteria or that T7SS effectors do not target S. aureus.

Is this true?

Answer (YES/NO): NO